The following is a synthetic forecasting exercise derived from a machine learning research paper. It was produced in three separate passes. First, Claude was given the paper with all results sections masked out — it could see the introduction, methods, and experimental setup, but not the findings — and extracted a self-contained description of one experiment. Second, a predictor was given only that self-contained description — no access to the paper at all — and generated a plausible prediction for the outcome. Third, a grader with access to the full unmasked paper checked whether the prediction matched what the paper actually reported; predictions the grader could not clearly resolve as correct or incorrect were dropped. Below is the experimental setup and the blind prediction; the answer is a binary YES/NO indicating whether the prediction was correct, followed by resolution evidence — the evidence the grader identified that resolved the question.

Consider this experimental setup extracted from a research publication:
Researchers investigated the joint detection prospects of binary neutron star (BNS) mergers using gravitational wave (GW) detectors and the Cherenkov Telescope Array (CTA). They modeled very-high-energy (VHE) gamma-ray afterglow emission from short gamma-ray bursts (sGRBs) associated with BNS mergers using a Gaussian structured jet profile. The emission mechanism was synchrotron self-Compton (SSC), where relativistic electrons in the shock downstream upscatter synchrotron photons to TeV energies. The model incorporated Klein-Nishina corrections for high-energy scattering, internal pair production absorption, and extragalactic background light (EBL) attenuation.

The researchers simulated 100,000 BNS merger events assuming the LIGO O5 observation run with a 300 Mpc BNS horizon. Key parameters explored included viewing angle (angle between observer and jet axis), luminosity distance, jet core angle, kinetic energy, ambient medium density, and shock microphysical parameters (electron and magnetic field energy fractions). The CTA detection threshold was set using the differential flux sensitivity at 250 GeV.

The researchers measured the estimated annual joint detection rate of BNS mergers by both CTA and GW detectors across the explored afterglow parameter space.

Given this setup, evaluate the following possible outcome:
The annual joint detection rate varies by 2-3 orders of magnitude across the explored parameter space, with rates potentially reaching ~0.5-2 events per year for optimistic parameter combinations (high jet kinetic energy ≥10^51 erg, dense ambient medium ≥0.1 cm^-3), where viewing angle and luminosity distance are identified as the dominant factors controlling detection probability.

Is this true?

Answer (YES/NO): NO